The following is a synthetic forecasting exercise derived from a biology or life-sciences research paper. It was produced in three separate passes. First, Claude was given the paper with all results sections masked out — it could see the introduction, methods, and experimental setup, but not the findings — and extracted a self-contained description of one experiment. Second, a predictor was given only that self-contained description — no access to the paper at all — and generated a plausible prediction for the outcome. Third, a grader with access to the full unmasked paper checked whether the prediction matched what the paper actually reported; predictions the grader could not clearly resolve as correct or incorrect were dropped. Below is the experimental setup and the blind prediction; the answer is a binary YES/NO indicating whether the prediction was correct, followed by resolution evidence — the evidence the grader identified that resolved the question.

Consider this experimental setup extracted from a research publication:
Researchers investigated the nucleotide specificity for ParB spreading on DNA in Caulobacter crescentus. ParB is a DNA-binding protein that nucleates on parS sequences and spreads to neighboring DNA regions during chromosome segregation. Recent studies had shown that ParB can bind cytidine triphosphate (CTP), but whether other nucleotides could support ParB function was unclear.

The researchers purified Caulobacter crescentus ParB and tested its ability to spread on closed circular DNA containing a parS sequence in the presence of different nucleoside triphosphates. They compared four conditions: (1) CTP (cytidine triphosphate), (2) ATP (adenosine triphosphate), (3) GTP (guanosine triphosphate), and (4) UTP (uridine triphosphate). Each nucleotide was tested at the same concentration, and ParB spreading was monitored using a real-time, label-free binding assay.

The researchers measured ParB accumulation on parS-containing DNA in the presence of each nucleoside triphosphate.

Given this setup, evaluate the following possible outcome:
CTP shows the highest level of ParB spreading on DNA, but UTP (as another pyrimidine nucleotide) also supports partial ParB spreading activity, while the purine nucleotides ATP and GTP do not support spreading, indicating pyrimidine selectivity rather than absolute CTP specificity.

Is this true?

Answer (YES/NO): NO